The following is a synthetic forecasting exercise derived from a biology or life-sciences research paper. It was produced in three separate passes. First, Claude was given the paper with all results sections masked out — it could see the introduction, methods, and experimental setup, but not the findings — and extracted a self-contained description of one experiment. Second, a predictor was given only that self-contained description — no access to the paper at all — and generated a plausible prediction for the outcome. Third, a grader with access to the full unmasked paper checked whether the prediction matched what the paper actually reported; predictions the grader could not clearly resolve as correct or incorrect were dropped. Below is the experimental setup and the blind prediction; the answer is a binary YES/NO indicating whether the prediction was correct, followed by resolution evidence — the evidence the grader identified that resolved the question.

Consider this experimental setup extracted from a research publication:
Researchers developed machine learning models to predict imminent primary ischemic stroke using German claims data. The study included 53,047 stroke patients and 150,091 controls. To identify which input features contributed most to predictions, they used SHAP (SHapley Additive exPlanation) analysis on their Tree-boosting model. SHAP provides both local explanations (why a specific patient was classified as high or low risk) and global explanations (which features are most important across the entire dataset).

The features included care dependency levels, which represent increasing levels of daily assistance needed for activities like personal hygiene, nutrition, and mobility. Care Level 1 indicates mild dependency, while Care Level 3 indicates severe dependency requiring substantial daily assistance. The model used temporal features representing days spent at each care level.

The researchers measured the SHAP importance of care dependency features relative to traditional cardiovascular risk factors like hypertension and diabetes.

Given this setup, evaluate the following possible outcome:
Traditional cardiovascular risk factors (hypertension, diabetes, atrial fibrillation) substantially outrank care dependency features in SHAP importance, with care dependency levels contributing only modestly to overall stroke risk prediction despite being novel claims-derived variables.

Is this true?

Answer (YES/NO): NO